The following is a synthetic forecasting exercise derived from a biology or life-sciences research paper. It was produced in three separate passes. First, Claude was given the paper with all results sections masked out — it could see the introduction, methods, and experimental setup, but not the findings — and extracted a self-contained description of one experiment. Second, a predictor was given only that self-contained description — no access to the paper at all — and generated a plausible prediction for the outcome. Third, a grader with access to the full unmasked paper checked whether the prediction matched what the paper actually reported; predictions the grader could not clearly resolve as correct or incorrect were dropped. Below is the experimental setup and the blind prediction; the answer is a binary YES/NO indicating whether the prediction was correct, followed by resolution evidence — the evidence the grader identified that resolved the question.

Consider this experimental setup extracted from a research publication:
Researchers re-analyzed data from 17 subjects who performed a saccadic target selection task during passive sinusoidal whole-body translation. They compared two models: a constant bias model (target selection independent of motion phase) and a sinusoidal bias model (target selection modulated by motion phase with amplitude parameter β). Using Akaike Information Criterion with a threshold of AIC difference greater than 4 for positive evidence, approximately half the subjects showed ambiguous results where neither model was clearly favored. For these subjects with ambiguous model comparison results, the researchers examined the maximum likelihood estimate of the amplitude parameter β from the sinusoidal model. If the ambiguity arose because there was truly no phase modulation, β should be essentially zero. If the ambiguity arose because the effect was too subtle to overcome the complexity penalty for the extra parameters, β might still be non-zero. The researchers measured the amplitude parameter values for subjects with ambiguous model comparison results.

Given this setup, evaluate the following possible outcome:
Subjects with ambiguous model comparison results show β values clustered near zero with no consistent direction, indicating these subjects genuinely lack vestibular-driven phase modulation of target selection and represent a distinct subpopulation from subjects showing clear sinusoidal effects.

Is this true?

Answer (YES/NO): NO